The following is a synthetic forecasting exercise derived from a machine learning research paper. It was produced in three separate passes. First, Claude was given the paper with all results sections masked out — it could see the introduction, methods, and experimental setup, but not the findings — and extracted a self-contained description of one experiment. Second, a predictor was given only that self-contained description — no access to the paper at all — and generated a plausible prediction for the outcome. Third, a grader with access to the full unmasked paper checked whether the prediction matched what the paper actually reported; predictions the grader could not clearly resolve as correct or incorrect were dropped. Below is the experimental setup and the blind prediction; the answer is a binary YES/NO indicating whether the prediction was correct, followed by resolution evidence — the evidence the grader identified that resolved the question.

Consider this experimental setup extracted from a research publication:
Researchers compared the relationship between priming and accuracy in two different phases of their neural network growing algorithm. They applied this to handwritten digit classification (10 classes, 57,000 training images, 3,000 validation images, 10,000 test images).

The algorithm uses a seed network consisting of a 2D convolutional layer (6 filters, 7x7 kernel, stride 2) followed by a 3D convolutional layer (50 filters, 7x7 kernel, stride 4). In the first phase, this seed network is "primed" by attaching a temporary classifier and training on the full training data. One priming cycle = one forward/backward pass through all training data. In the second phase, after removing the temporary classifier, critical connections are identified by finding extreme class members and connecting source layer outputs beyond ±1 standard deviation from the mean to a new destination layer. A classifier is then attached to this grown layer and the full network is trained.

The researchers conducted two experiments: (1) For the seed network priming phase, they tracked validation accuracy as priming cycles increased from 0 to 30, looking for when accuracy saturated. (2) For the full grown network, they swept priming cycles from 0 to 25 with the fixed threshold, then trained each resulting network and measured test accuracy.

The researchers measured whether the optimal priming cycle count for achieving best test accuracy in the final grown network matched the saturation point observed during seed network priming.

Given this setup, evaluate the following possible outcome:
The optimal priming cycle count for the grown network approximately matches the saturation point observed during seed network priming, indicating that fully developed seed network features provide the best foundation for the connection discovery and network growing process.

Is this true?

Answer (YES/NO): NO